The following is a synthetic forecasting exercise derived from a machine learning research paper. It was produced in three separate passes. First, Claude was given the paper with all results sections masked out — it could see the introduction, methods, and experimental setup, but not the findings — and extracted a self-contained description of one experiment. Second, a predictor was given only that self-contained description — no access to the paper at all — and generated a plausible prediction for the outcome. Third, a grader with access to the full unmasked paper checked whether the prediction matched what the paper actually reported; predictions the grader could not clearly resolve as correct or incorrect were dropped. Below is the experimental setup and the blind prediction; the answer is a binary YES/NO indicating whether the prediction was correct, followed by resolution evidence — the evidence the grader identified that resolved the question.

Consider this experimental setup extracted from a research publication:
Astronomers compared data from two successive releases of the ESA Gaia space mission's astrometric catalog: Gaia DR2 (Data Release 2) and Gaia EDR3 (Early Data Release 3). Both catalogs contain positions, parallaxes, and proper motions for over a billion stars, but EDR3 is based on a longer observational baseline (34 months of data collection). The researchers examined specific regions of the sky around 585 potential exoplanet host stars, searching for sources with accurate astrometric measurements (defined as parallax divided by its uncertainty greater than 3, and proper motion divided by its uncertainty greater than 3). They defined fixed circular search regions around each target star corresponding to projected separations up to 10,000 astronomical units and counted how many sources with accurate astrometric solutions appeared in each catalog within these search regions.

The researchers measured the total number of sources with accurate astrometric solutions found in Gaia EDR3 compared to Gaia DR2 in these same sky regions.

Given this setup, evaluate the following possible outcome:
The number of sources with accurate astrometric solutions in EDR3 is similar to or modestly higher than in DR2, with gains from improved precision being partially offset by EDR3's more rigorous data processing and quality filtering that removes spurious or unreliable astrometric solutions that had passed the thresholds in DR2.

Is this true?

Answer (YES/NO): YES